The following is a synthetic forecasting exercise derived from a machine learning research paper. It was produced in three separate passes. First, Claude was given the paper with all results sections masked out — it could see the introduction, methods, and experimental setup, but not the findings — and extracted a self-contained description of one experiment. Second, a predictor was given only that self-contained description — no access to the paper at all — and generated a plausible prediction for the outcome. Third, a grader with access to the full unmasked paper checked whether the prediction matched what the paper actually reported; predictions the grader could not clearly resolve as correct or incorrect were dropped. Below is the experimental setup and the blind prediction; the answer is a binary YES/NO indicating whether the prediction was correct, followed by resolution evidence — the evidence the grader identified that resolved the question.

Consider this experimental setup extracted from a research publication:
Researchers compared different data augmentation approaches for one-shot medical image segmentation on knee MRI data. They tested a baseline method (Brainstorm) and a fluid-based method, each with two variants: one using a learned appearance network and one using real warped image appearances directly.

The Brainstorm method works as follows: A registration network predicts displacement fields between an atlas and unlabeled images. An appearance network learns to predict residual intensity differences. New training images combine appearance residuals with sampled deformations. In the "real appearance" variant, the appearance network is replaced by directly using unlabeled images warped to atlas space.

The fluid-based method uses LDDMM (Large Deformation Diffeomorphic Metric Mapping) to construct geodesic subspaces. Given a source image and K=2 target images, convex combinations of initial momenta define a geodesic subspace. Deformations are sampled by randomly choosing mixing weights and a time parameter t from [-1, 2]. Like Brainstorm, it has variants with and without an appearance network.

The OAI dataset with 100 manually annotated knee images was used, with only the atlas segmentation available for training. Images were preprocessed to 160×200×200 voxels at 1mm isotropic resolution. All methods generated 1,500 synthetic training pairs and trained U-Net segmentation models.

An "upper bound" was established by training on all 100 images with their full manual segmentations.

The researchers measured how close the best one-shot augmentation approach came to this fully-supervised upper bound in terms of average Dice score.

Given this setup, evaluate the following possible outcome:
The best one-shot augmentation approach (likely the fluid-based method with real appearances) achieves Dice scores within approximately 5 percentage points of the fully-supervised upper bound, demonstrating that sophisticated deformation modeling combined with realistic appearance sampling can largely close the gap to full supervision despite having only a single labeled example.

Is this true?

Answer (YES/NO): YES